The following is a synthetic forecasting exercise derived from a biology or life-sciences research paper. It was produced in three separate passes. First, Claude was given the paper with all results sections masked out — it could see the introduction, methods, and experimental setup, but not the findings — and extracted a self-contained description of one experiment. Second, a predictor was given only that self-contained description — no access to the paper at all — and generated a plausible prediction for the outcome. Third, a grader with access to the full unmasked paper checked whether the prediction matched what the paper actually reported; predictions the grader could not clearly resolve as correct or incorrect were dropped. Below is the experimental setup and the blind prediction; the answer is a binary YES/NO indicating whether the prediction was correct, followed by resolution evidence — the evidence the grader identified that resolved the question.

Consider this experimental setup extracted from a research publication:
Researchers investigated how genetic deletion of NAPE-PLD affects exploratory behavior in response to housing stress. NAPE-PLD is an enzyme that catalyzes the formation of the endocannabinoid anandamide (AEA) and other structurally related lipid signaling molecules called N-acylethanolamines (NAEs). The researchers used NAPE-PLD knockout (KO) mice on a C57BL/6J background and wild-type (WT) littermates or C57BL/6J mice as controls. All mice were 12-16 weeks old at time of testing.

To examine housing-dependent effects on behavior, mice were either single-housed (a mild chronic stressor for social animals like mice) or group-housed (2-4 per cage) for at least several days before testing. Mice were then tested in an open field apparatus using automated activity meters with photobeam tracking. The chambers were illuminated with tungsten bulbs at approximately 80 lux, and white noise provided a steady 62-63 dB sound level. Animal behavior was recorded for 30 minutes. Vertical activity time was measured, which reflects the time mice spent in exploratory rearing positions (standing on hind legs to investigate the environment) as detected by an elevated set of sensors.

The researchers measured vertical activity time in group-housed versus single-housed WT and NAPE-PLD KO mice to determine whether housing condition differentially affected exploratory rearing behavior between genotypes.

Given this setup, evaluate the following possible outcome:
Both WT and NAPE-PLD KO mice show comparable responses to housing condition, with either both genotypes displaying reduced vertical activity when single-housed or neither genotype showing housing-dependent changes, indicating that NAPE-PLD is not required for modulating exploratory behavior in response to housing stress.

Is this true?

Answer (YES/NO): NO